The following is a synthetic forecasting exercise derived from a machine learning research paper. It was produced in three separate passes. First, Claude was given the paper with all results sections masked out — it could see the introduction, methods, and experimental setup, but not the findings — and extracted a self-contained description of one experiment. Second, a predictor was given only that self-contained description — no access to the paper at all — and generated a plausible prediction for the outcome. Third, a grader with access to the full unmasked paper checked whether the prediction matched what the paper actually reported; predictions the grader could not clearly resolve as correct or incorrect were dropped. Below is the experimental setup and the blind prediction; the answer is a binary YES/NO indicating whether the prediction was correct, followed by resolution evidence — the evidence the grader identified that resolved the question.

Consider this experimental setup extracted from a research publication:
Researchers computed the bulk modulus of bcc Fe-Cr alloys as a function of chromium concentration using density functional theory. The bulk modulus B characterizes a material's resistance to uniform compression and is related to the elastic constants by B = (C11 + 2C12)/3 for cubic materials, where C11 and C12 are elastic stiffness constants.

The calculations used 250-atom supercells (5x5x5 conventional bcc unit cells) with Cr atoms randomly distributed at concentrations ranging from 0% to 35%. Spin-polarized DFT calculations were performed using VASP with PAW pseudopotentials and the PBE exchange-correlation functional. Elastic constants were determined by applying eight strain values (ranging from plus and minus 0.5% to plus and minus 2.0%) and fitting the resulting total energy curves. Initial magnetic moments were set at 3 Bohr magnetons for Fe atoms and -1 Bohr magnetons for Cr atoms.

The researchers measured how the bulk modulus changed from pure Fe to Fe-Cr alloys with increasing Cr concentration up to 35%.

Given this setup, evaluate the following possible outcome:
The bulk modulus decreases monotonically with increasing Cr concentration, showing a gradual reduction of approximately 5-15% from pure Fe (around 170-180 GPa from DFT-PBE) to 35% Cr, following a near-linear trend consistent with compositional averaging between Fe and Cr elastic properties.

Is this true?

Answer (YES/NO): NO